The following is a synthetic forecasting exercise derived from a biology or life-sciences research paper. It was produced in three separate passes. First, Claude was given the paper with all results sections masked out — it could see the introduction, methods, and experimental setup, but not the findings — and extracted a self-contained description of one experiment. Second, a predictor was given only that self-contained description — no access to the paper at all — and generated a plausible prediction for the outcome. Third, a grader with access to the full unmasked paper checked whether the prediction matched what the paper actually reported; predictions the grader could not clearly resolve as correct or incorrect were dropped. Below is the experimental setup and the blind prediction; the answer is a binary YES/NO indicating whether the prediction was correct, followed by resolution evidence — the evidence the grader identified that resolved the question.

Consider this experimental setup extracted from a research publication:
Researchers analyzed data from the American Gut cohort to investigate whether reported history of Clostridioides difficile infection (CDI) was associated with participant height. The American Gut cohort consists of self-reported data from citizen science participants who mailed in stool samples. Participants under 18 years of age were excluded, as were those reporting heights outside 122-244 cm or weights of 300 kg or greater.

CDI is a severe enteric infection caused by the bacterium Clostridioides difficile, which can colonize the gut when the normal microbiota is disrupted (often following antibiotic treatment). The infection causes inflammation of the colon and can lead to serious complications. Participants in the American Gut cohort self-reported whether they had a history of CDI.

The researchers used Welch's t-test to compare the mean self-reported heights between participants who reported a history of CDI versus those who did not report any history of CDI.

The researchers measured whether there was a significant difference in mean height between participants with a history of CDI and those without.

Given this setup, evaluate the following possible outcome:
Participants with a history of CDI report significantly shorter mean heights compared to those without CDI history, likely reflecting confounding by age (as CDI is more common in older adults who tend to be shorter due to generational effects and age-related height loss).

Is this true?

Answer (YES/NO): NO